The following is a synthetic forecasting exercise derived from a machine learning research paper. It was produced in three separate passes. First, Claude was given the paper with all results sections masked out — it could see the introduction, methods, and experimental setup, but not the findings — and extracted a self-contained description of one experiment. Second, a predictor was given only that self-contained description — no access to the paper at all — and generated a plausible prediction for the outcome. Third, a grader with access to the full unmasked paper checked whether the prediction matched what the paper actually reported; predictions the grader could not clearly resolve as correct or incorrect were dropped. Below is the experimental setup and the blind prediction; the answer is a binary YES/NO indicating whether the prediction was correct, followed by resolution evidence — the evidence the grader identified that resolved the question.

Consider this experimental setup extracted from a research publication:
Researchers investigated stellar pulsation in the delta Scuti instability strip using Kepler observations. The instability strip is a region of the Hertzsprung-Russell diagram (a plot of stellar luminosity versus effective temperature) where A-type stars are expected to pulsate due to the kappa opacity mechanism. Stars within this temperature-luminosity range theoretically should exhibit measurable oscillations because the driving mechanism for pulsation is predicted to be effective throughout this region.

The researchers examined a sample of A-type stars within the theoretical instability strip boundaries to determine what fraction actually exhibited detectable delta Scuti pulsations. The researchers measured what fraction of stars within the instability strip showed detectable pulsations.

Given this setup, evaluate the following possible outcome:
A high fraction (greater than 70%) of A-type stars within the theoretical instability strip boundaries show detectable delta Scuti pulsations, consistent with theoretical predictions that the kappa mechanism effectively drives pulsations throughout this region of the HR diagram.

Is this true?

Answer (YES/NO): NO